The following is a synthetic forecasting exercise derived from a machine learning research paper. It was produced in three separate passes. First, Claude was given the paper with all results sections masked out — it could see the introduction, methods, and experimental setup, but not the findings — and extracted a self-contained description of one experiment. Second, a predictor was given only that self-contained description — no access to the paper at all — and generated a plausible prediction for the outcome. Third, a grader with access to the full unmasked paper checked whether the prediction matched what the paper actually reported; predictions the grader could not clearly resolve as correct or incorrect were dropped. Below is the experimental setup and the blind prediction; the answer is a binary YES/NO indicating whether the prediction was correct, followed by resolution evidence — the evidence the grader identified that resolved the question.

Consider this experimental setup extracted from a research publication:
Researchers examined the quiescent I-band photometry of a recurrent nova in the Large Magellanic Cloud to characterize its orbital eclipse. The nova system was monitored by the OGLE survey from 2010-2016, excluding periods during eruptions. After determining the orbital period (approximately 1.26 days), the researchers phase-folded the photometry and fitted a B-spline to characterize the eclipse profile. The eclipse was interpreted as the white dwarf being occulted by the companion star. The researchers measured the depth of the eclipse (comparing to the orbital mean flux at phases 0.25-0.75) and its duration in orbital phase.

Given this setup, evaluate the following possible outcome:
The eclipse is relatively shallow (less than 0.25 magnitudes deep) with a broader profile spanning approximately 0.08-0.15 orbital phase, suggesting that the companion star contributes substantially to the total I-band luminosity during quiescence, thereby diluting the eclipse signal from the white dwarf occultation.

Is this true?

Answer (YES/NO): NO